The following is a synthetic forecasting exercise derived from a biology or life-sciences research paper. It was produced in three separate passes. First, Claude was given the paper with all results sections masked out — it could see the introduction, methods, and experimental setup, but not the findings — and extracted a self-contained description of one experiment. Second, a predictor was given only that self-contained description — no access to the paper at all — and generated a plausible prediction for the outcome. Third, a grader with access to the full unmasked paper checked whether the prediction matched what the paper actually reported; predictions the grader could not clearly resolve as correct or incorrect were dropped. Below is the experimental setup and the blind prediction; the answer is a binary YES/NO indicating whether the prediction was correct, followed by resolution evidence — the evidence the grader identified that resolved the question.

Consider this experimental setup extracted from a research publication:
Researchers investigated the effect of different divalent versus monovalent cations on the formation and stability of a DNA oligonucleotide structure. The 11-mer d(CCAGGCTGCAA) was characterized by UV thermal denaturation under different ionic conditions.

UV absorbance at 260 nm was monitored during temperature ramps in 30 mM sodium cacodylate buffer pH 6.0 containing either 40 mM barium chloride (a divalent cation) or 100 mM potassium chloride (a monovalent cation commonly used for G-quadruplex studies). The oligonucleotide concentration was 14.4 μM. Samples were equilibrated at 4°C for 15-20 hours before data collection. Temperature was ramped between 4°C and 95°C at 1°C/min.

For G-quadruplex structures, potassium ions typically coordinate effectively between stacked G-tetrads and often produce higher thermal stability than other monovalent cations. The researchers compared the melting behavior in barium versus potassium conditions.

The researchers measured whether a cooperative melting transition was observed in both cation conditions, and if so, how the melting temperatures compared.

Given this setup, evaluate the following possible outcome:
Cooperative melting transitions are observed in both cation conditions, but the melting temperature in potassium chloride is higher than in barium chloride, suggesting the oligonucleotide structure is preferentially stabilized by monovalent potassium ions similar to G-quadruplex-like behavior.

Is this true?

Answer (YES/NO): NO